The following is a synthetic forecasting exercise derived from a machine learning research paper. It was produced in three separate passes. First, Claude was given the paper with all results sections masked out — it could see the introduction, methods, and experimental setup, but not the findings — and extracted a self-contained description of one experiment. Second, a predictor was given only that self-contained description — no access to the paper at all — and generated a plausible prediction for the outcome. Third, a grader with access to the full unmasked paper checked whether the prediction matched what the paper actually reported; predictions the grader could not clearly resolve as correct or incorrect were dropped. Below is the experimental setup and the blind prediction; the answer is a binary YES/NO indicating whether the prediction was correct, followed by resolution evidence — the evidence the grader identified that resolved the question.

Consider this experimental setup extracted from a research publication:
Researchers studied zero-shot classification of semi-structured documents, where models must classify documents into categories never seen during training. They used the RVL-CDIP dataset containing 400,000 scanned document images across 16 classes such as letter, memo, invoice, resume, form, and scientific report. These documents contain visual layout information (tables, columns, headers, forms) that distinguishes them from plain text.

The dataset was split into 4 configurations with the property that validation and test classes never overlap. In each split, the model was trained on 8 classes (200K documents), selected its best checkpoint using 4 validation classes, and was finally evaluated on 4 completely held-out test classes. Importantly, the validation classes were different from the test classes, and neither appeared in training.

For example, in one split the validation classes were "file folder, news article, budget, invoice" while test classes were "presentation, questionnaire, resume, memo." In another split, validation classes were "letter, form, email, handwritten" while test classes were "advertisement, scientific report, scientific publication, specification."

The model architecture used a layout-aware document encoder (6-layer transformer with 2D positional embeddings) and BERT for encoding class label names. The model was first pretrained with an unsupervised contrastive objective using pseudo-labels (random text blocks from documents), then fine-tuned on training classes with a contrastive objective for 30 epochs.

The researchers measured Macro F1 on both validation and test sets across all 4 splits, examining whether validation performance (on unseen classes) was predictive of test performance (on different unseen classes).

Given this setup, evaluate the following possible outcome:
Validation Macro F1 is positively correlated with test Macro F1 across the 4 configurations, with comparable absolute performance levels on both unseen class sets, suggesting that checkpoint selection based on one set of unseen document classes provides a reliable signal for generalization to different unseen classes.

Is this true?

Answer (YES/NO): NO